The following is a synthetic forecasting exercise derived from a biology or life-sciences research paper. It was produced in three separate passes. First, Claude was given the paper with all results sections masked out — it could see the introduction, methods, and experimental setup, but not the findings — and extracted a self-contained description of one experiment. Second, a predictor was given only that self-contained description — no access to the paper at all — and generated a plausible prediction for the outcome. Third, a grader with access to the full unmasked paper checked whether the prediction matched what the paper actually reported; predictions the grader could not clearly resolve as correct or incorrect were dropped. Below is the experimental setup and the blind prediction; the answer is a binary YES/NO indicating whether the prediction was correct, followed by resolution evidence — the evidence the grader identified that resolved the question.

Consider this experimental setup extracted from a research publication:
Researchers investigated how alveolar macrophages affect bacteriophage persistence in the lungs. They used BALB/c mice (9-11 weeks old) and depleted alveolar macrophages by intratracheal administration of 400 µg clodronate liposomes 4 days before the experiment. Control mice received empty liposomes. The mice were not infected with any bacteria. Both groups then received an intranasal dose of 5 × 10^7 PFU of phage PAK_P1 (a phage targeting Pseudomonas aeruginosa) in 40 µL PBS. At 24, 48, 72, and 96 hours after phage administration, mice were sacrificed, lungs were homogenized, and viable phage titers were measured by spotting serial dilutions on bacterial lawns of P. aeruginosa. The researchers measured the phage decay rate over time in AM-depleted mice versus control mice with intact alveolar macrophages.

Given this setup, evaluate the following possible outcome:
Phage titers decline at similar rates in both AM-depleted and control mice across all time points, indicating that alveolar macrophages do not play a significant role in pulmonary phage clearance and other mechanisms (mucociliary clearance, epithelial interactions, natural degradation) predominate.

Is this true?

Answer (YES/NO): NO